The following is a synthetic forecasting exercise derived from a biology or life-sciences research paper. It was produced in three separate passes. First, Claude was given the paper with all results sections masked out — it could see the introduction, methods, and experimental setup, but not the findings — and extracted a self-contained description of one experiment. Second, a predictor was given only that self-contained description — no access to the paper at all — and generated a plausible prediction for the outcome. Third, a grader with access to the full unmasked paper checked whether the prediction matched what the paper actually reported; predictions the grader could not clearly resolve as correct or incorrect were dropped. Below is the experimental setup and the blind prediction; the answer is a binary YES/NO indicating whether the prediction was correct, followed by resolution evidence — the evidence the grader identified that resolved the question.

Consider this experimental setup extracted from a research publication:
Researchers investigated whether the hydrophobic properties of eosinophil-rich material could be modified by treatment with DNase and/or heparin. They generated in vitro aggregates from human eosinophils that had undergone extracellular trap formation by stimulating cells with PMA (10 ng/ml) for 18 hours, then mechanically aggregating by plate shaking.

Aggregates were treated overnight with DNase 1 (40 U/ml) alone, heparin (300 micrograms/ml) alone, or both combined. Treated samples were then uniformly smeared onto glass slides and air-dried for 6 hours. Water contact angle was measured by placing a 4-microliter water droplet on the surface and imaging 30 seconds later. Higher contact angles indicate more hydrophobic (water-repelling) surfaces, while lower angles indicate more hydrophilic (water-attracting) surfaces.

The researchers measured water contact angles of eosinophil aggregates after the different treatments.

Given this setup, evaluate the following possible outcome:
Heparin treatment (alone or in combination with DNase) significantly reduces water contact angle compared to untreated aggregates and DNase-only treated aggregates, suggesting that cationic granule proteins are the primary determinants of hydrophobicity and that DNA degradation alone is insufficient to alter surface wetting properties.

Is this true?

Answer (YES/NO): NO